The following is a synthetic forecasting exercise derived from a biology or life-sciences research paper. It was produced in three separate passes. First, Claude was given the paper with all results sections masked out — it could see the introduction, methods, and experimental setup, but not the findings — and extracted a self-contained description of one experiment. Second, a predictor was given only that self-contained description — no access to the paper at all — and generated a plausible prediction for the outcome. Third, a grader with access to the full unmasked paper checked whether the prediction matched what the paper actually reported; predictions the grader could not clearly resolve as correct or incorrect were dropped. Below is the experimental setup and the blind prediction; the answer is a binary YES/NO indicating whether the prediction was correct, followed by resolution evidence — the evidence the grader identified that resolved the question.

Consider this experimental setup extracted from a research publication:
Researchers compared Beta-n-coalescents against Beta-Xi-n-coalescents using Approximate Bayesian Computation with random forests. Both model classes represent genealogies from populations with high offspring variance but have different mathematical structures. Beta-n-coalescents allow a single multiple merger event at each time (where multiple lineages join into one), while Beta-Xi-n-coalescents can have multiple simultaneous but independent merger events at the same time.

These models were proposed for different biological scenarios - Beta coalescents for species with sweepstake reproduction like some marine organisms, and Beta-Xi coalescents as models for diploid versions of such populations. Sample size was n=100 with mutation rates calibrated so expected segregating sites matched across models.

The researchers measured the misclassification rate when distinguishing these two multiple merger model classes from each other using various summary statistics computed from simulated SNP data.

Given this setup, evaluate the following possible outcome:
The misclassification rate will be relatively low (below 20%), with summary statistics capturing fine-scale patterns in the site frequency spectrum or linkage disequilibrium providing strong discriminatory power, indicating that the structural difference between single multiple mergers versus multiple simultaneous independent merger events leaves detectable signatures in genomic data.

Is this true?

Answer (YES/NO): NO